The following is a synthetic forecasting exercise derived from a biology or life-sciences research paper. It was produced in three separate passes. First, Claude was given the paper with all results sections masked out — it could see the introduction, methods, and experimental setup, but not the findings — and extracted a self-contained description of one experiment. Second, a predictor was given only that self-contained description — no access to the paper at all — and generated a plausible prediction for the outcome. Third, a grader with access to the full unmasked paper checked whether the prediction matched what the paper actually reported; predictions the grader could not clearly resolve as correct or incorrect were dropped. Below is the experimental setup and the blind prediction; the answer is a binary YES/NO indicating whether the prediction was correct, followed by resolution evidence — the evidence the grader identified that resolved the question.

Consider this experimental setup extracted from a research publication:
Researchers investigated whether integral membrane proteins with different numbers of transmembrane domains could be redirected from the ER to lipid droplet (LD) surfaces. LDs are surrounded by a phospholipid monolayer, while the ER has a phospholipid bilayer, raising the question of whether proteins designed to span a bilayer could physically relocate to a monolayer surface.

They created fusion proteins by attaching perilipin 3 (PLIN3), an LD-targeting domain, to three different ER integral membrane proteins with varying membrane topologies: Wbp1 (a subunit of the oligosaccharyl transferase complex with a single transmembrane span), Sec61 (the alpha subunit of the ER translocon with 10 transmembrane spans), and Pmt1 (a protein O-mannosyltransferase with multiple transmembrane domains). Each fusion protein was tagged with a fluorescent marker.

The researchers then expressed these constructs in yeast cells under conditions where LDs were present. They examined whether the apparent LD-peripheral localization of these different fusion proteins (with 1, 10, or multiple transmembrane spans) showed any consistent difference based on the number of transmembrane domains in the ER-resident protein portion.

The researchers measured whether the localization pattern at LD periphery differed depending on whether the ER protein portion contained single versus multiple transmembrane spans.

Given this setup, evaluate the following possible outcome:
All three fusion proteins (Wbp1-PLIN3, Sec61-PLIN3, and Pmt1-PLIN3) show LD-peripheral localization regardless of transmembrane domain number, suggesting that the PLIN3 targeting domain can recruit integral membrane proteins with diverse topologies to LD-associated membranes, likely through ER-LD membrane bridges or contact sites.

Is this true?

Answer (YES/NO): NO